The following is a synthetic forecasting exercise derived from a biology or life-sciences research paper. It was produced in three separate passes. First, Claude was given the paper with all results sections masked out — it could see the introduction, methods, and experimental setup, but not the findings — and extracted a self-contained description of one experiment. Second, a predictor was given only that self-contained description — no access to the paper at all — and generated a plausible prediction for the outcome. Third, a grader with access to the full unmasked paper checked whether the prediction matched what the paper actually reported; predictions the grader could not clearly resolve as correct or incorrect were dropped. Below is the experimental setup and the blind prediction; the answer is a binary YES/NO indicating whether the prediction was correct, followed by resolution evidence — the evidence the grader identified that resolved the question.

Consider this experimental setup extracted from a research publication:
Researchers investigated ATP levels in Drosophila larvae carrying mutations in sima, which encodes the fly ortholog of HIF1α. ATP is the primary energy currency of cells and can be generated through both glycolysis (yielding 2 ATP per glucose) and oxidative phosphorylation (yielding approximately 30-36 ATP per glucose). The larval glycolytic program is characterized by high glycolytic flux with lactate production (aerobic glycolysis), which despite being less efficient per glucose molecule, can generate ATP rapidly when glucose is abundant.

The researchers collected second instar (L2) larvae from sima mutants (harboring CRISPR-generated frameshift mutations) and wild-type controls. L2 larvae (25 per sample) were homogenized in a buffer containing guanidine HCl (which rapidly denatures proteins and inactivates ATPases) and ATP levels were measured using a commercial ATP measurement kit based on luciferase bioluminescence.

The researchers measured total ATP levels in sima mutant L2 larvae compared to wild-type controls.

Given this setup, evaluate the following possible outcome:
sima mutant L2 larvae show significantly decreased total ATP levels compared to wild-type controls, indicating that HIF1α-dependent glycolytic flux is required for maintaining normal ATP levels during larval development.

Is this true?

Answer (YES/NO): YES